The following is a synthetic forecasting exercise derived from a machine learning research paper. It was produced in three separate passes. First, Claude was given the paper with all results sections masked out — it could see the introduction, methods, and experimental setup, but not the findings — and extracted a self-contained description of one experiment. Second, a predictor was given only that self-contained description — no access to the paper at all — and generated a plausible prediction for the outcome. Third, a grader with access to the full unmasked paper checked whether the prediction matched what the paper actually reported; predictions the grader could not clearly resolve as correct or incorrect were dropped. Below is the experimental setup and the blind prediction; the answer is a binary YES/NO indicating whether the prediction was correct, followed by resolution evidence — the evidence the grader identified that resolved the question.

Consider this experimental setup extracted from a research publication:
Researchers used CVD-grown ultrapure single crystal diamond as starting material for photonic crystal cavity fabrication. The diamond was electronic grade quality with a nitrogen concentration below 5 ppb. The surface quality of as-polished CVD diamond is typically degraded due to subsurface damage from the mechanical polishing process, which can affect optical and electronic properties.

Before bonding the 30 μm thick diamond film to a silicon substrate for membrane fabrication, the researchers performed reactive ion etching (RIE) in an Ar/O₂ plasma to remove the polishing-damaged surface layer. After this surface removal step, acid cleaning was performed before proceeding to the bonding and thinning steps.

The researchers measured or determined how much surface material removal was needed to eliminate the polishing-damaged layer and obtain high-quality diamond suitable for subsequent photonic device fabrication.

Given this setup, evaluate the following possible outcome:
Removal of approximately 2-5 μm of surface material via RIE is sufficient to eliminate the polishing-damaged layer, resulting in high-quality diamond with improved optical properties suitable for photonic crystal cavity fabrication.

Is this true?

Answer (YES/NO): YES